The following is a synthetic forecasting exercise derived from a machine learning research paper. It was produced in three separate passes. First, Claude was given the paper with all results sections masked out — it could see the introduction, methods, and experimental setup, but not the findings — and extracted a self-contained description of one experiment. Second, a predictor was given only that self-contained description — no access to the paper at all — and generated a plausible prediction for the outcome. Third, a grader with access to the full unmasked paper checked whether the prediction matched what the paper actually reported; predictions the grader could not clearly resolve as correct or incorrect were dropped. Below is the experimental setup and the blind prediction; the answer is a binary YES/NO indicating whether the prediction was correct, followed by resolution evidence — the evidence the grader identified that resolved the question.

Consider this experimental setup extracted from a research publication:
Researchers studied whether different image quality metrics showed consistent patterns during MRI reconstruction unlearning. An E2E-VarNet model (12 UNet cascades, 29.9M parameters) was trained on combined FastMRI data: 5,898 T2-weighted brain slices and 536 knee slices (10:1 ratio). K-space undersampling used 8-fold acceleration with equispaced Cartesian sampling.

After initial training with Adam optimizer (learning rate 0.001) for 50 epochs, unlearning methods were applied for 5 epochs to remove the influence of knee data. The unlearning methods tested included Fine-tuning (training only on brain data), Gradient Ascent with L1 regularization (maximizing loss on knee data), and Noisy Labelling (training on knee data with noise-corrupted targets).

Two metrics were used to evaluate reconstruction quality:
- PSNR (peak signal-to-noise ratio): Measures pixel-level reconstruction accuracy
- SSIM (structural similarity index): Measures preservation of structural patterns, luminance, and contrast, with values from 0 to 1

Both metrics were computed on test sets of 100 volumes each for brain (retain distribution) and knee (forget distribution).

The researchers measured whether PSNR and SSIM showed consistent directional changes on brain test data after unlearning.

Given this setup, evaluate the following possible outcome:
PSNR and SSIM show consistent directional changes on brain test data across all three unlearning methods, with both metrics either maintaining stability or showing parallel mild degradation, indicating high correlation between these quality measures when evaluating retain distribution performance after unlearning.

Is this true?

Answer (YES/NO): NO